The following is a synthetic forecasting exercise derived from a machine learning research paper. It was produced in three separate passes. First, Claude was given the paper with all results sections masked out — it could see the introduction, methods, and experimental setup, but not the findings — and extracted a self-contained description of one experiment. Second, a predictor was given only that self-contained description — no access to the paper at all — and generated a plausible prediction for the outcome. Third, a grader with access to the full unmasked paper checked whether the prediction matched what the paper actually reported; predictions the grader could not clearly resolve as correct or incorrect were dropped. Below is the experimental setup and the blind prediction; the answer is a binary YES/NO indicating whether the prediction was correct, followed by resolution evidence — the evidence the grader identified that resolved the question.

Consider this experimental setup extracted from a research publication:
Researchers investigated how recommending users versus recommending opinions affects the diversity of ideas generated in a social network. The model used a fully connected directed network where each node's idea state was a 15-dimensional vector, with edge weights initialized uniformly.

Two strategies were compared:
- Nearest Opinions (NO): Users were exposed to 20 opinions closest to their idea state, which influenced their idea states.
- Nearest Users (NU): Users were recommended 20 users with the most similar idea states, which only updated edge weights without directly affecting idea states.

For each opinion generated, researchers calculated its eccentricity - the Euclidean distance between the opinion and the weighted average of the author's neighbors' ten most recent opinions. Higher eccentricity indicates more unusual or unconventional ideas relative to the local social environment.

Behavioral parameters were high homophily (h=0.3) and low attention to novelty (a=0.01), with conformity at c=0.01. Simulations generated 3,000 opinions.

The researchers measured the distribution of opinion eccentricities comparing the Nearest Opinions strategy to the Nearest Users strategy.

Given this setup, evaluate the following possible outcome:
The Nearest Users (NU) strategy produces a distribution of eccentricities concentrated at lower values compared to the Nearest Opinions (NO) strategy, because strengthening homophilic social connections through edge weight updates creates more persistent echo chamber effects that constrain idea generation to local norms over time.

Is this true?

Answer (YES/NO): YES